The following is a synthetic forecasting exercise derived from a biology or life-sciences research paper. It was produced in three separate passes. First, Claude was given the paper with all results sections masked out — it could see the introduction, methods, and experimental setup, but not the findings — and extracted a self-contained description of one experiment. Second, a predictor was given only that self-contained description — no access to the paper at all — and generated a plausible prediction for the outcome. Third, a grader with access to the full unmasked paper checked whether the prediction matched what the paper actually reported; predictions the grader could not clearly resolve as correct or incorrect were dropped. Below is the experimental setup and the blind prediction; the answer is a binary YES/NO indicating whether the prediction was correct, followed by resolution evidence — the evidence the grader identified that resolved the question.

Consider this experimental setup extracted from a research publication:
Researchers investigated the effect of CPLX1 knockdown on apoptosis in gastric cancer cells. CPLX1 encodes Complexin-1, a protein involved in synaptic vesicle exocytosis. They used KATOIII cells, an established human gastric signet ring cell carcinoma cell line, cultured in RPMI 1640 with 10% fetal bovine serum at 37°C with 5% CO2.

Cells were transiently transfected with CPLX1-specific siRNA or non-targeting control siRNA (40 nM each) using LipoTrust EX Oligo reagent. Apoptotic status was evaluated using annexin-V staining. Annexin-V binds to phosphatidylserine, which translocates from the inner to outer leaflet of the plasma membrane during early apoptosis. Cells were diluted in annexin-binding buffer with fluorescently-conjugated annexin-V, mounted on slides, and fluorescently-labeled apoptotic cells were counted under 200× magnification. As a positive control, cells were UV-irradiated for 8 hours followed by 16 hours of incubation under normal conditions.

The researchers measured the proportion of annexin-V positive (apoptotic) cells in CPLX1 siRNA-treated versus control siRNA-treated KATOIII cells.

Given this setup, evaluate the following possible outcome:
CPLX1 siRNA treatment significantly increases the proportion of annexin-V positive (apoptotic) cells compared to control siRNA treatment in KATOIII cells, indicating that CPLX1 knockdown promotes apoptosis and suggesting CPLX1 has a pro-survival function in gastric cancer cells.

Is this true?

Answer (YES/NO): YES